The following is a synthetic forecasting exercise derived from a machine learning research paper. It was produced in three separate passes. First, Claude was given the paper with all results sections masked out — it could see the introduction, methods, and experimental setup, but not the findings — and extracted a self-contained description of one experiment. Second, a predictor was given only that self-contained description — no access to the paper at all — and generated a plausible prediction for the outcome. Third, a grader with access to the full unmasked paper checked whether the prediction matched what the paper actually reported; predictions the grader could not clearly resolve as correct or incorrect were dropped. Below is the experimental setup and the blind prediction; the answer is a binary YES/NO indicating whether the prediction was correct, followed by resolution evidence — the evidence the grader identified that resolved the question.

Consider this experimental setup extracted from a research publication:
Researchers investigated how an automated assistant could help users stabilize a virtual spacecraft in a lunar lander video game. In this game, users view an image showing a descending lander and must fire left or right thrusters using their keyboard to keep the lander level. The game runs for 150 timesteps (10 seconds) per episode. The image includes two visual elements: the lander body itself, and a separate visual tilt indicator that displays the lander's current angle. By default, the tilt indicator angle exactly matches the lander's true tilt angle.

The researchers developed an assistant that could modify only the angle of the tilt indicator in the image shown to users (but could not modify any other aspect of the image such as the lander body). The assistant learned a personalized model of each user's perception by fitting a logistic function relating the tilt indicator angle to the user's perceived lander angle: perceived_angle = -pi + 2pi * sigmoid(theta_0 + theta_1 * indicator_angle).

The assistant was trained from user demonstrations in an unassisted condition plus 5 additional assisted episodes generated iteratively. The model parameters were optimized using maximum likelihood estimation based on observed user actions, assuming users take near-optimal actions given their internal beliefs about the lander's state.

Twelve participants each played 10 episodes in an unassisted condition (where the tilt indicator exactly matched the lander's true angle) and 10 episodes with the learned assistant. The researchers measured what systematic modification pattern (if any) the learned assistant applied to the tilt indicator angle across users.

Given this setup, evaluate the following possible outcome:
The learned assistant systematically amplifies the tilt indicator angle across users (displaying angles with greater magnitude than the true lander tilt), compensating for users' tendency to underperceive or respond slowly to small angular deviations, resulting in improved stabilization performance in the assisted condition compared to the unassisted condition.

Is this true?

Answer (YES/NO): YES